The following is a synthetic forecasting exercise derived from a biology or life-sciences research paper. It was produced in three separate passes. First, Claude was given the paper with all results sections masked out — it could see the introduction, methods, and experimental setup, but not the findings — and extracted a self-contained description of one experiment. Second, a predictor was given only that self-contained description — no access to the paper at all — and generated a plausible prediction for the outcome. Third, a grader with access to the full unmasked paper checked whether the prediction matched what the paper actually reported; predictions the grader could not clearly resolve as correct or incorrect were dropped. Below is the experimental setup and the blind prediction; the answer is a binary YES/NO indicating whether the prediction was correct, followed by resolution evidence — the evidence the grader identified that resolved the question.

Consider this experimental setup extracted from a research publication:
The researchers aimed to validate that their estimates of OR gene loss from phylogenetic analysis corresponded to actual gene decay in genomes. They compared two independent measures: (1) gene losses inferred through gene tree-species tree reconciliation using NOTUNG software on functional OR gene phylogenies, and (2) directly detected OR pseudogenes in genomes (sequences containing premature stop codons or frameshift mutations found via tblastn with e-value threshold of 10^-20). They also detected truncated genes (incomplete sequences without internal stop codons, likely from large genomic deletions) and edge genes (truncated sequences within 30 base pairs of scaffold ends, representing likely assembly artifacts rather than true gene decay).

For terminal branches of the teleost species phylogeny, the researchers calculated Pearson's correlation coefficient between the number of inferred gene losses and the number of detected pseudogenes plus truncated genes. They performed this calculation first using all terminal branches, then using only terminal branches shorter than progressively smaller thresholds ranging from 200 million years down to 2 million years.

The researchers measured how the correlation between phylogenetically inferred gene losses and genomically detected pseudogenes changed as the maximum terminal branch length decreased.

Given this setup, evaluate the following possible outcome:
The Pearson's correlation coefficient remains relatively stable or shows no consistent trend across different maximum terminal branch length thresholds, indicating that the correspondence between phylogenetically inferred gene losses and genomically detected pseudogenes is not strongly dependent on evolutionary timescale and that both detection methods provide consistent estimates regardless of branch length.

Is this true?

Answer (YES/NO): NO